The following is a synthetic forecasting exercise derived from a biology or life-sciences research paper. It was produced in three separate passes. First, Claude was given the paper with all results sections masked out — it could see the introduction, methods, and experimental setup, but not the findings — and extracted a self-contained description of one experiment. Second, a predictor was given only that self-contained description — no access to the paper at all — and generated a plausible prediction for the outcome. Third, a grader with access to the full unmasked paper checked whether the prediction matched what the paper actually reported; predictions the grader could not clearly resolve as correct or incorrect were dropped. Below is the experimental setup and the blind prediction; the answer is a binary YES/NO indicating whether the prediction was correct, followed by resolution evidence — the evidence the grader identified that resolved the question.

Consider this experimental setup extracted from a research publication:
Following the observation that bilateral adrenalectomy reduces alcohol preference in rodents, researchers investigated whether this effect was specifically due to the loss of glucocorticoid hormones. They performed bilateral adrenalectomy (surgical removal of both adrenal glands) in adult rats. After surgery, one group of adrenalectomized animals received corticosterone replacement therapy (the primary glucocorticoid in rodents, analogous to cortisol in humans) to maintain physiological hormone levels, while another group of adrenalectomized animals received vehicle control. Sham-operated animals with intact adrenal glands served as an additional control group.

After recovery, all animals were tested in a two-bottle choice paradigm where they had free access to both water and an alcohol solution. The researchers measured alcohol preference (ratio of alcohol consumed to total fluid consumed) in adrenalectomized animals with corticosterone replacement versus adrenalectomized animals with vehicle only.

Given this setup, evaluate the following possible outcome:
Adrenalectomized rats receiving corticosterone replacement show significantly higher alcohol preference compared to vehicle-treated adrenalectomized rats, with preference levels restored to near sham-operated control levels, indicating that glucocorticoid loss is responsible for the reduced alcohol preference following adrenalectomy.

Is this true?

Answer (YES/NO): YES